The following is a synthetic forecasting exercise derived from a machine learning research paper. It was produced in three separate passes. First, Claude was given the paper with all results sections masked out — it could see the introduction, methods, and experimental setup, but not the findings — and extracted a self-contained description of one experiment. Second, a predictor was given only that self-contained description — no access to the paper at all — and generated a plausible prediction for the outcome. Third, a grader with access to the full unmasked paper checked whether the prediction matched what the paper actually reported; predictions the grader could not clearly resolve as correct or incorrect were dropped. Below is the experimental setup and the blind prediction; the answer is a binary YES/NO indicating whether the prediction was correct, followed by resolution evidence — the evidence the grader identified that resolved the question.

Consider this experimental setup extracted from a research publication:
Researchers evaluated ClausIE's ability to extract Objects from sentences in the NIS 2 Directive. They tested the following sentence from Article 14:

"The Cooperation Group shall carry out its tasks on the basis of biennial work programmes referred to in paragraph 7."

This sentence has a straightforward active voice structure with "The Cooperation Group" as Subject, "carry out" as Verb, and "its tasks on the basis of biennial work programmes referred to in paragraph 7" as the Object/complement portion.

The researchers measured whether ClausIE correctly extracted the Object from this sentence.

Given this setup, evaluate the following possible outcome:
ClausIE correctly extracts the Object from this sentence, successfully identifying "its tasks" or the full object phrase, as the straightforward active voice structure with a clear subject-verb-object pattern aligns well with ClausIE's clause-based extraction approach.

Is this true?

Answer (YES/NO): YES